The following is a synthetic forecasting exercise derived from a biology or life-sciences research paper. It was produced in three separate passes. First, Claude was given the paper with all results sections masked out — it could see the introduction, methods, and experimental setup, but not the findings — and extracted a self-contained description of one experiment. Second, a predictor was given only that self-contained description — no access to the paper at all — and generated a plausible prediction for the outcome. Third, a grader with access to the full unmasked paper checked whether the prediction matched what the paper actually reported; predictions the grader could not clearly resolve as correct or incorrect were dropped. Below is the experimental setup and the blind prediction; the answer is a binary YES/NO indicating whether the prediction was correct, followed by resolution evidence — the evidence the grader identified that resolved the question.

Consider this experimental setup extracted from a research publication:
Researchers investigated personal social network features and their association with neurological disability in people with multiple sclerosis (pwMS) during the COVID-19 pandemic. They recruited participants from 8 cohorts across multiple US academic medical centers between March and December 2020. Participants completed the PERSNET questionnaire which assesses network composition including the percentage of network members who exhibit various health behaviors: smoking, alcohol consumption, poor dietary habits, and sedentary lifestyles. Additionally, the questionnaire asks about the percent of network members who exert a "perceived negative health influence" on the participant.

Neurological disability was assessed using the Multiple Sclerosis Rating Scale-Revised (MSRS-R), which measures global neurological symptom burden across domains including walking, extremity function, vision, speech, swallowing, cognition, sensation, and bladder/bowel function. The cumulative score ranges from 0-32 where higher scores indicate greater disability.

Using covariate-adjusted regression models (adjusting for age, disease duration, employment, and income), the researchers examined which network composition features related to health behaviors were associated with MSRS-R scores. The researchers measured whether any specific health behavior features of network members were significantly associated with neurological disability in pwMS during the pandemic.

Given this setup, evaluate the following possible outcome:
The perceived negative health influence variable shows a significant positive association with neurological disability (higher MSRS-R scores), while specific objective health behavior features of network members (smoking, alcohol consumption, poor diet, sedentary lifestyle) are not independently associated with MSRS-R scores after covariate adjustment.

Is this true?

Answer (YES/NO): YES